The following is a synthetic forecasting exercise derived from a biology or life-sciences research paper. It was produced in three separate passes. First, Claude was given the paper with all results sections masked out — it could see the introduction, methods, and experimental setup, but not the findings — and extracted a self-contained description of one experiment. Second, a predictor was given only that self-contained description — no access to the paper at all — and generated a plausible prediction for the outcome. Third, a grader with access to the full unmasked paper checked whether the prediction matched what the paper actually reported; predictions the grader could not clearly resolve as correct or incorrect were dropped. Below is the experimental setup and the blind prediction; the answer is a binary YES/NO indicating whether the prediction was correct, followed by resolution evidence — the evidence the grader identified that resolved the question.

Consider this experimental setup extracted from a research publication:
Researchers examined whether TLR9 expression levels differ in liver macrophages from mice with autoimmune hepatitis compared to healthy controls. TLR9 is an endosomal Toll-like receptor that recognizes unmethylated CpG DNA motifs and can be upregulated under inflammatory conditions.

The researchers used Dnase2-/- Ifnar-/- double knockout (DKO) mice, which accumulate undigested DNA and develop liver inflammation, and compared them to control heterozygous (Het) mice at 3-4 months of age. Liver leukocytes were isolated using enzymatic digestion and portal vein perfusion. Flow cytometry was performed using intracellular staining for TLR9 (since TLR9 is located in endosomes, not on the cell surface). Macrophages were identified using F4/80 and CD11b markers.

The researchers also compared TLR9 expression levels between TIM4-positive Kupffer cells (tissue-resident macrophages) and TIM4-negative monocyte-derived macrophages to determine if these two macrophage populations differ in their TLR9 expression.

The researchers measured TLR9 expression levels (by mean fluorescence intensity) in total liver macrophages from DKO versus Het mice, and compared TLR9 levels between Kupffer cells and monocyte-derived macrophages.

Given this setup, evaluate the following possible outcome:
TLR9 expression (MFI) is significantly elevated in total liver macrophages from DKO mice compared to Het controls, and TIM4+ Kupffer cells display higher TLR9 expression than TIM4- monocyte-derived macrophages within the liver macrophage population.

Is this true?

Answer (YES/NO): NO